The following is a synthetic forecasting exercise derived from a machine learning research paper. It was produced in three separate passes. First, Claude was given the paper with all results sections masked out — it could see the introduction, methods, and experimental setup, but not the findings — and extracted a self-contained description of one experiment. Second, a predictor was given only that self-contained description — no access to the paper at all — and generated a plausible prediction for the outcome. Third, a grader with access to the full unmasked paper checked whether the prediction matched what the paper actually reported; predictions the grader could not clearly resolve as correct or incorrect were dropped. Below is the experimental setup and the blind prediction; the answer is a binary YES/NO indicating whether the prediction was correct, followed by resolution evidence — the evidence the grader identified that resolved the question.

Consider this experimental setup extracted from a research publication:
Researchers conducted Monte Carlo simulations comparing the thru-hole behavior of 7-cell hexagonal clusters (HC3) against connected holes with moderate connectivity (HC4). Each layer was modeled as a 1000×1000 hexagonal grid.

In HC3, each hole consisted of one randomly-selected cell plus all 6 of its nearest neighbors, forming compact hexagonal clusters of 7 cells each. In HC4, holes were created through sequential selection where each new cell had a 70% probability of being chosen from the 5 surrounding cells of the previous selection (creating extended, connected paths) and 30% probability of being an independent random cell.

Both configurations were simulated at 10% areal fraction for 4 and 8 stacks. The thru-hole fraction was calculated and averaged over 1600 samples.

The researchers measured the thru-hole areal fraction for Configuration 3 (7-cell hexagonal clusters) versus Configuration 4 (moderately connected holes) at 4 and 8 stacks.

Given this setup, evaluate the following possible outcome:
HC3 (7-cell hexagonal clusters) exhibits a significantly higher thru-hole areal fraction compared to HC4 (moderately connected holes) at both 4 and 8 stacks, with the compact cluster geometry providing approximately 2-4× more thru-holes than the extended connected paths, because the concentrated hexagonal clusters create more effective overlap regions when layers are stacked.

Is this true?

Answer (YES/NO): NO